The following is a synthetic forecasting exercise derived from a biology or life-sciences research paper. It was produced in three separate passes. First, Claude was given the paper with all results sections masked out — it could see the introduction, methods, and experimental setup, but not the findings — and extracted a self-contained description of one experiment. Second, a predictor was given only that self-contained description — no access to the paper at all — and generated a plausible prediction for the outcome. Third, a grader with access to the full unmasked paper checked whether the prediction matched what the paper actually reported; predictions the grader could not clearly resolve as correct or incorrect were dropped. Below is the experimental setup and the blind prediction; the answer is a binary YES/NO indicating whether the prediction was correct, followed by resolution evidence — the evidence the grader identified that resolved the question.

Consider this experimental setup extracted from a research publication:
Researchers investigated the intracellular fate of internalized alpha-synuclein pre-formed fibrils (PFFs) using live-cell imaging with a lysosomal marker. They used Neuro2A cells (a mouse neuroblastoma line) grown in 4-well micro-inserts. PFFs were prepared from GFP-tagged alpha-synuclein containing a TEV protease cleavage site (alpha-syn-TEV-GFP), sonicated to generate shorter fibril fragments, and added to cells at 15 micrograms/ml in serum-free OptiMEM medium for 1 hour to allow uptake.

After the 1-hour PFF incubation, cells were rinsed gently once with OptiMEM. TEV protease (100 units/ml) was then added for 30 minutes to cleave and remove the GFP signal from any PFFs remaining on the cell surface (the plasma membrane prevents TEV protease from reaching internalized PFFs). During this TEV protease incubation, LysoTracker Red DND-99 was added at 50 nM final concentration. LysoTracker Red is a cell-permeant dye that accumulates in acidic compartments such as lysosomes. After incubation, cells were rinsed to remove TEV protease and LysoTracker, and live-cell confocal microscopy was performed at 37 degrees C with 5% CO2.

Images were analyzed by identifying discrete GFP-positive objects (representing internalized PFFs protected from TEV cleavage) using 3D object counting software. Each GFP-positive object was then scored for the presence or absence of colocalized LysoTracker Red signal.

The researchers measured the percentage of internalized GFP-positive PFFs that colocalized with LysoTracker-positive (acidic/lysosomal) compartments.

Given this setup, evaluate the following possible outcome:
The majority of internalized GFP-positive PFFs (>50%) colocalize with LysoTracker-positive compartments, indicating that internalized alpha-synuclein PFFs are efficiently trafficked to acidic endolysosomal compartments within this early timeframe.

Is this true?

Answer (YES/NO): NO